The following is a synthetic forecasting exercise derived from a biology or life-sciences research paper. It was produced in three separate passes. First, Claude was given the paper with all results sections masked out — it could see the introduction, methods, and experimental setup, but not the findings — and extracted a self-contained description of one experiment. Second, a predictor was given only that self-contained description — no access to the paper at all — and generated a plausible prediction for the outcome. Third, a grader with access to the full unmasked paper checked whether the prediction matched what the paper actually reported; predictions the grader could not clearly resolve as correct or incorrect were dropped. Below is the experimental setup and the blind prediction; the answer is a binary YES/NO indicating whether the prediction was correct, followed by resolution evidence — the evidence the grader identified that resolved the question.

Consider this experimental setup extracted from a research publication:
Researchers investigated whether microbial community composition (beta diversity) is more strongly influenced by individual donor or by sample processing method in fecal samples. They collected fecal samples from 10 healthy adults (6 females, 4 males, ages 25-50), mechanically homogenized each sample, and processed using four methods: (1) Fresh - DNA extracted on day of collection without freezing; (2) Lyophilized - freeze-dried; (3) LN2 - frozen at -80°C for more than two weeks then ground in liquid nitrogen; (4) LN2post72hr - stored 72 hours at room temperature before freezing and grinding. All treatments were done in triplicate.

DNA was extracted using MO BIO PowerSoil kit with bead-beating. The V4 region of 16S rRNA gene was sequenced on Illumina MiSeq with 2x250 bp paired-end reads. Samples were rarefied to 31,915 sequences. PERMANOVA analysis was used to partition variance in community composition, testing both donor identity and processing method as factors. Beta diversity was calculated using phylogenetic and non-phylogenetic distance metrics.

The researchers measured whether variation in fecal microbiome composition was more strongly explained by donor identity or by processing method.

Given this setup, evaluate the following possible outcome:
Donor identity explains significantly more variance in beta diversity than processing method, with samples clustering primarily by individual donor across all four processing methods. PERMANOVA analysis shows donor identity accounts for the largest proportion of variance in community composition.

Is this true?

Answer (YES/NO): YES